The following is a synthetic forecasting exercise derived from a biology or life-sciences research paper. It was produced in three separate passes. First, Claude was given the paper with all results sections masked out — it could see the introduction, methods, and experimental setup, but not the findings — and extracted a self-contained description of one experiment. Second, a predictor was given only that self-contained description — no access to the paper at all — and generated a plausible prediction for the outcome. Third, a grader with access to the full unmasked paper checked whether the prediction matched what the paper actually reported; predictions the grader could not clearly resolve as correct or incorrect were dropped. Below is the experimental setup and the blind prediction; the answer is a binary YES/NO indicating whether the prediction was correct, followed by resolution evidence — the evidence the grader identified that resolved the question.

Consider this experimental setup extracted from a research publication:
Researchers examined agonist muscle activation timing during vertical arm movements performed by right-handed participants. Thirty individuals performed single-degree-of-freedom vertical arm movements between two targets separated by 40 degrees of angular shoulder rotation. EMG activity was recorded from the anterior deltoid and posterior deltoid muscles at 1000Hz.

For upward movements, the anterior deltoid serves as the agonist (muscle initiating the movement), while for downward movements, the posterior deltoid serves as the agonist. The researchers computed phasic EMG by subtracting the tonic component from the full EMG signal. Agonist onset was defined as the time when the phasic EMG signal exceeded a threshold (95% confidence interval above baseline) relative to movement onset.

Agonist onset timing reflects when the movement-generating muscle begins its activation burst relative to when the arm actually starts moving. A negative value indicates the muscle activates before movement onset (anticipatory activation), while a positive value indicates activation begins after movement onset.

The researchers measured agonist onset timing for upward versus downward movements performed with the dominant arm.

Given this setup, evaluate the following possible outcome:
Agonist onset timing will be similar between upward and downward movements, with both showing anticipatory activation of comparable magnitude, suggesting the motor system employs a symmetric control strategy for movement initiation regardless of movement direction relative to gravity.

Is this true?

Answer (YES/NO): NO